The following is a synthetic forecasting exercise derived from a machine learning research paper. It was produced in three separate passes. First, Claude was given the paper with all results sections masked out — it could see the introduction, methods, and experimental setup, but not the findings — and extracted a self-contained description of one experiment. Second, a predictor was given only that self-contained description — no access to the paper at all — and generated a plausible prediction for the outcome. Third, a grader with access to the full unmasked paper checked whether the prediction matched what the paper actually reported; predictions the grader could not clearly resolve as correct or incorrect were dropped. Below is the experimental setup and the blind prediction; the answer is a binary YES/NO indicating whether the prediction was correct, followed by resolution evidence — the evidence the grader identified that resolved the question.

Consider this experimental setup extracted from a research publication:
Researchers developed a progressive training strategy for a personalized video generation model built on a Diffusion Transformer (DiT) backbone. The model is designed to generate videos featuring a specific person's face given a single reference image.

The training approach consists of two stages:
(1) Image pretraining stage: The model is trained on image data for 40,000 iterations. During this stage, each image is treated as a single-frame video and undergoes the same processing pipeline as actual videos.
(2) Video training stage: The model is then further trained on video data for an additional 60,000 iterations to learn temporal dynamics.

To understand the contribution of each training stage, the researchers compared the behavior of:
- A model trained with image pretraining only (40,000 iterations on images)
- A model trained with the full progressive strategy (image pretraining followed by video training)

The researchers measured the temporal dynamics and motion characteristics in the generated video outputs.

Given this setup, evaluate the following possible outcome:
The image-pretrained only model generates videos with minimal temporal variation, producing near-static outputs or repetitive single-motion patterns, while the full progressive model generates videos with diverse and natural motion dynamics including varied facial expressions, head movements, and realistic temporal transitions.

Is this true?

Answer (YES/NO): YES